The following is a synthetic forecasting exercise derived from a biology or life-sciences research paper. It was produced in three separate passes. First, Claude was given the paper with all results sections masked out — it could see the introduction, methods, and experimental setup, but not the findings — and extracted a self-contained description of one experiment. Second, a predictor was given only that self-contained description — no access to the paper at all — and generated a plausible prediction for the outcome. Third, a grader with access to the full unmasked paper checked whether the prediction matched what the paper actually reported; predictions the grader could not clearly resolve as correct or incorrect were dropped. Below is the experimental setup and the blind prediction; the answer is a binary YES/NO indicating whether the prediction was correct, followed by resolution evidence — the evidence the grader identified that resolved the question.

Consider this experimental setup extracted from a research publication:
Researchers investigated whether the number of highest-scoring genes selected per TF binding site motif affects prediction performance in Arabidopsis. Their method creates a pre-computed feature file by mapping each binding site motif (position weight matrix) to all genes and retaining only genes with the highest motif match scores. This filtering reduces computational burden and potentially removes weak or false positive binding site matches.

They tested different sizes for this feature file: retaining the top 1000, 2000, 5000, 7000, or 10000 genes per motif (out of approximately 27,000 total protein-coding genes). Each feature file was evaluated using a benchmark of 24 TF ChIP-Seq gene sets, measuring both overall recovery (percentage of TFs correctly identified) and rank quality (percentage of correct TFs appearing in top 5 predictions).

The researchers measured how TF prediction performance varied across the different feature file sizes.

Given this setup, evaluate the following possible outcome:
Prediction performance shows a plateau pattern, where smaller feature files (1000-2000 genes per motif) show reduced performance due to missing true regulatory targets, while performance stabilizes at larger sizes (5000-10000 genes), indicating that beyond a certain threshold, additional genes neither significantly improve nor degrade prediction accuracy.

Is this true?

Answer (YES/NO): NO